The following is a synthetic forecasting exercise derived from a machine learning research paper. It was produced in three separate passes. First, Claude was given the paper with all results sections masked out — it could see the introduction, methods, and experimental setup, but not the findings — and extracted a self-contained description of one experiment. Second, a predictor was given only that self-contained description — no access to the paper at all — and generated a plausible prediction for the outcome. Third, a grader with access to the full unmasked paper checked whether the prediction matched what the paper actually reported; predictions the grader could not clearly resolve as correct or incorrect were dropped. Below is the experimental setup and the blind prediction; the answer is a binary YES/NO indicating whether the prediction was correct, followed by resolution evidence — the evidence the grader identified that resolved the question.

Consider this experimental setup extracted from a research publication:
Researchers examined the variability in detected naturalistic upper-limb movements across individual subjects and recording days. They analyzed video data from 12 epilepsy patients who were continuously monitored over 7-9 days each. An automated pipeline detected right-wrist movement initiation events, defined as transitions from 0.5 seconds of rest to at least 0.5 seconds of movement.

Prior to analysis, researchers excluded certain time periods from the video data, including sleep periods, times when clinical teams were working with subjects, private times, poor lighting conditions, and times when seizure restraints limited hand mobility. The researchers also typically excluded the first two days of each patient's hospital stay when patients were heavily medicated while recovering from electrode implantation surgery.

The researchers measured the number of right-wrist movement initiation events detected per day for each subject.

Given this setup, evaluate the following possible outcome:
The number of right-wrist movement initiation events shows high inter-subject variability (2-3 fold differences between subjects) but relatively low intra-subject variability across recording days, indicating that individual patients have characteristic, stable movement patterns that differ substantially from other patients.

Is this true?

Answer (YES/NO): NO